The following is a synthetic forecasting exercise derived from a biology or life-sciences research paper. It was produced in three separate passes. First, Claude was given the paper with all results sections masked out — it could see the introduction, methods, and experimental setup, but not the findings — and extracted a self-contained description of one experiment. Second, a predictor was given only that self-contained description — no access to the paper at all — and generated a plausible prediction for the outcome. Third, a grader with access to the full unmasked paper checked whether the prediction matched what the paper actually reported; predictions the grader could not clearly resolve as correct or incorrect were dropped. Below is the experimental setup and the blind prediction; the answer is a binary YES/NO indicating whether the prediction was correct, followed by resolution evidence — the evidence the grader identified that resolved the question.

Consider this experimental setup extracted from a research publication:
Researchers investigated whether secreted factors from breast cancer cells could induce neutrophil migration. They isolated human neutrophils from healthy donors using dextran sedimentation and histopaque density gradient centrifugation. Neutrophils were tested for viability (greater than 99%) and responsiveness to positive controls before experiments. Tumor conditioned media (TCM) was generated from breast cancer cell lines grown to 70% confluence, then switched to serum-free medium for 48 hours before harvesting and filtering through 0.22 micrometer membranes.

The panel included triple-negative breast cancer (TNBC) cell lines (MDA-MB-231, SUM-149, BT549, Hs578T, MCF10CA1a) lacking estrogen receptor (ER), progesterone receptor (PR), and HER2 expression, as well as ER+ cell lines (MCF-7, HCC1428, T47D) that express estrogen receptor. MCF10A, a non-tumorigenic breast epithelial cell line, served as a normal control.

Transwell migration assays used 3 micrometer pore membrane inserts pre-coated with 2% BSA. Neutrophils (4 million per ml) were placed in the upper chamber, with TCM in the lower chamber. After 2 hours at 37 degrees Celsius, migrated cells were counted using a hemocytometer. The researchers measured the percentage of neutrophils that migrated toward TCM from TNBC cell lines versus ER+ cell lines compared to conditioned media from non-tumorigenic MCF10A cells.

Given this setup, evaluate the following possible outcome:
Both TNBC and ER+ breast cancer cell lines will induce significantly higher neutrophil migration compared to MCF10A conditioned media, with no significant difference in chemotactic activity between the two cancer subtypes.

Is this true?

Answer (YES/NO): NO